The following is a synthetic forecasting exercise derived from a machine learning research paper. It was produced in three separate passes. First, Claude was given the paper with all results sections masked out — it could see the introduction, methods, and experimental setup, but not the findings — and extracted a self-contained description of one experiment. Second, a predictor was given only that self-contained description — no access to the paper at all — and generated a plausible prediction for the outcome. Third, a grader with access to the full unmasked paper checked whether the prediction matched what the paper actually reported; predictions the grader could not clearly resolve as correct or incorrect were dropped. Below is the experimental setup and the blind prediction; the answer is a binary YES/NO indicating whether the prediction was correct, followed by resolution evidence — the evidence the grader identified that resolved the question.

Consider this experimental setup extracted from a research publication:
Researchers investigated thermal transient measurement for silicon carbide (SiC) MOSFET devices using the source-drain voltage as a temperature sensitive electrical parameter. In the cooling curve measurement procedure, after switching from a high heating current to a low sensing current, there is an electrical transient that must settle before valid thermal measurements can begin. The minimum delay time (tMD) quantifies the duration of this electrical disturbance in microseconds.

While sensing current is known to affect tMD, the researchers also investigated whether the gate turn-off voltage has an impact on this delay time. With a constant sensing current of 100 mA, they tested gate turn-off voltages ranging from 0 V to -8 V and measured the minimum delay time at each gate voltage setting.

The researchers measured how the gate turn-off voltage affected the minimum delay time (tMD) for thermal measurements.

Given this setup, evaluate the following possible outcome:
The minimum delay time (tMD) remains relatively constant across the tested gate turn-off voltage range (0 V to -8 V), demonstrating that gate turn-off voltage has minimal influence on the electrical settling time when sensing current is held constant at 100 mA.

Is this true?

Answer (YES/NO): YES